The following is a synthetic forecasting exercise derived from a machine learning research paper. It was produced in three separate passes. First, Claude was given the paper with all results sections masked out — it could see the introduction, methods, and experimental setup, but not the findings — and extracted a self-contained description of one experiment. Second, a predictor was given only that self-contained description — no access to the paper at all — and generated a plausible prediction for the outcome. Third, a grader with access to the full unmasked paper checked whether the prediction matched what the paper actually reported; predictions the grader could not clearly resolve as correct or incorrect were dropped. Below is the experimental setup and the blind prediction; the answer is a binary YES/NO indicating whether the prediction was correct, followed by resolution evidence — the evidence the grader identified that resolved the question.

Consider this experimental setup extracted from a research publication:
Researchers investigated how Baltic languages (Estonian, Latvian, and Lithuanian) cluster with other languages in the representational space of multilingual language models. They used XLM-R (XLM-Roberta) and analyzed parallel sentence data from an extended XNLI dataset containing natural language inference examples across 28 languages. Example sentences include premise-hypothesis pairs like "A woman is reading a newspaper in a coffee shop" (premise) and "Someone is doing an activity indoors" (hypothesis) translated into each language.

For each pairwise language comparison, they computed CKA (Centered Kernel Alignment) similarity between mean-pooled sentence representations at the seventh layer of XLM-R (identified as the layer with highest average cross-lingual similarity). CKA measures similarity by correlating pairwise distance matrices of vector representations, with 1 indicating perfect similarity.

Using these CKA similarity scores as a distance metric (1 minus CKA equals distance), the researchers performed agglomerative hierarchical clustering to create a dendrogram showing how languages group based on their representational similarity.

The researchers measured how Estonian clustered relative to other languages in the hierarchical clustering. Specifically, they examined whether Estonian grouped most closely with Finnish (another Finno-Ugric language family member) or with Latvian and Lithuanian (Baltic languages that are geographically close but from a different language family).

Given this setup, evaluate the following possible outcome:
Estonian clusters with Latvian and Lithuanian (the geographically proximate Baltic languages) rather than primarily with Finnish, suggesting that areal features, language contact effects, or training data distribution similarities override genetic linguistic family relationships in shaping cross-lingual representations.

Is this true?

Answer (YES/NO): NO